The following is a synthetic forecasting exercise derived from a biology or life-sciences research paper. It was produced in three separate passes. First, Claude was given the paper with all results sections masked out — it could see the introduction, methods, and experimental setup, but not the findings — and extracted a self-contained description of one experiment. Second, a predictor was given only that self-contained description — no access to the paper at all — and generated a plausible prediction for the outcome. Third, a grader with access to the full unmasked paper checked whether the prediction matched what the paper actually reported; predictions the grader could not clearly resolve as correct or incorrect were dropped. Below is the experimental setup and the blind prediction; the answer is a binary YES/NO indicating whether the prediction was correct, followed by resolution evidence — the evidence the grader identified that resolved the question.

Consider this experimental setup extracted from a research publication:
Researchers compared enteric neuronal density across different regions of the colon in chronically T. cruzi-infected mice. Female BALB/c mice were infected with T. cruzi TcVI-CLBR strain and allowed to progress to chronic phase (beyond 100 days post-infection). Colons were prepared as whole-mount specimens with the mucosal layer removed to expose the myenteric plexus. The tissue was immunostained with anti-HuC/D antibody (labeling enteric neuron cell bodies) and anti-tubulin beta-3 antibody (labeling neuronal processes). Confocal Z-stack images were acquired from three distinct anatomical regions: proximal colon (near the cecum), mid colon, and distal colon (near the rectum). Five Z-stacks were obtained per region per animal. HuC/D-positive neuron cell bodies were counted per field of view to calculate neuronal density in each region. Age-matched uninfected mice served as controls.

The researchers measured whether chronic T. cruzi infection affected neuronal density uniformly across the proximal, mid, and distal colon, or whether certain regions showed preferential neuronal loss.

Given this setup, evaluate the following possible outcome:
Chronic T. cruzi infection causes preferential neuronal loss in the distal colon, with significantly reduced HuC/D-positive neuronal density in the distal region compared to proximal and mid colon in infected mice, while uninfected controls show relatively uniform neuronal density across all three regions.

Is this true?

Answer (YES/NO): NO